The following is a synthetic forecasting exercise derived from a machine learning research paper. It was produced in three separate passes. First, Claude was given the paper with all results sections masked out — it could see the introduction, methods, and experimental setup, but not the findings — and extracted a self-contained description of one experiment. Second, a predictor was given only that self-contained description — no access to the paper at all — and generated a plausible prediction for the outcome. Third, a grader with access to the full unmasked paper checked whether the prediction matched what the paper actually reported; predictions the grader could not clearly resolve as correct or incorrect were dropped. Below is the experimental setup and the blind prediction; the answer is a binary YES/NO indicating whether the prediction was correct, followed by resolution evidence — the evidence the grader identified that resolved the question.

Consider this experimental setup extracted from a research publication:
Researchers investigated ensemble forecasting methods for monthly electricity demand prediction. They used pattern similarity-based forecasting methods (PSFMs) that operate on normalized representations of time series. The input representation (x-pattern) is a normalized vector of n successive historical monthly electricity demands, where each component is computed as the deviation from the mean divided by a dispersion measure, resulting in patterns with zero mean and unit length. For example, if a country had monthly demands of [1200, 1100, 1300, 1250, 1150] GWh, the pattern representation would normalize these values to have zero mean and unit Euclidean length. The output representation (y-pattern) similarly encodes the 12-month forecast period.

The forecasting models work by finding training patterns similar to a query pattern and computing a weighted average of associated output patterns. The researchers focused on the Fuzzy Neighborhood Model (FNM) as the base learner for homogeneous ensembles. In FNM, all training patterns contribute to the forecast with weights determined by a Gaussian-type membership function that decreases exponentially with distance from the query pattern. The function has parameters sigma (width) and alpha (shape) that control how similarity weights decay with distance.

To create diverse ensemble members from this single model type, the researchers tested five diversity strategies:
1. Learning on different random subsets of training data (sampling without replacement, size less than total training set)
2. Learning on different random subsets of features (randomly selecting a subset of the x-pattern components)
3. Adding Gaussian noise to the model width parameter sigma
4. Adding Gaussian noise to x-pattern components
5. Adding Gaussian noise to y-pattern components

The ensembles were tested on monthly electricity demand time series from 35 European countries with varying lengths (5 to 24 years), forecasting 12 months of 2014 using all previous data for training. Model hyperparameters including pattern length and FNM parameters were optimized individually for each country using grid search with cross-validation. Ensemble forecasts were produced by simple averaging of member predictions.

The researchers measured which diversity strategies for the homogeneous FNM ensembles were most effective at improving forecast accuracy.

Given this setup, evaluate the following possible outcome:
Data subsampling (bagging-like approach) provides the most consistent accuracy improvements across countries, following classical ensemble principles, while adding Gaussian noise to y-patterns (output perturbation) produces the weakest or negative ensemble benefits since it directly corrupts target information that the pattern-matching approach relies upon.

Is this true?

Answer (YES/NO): NO